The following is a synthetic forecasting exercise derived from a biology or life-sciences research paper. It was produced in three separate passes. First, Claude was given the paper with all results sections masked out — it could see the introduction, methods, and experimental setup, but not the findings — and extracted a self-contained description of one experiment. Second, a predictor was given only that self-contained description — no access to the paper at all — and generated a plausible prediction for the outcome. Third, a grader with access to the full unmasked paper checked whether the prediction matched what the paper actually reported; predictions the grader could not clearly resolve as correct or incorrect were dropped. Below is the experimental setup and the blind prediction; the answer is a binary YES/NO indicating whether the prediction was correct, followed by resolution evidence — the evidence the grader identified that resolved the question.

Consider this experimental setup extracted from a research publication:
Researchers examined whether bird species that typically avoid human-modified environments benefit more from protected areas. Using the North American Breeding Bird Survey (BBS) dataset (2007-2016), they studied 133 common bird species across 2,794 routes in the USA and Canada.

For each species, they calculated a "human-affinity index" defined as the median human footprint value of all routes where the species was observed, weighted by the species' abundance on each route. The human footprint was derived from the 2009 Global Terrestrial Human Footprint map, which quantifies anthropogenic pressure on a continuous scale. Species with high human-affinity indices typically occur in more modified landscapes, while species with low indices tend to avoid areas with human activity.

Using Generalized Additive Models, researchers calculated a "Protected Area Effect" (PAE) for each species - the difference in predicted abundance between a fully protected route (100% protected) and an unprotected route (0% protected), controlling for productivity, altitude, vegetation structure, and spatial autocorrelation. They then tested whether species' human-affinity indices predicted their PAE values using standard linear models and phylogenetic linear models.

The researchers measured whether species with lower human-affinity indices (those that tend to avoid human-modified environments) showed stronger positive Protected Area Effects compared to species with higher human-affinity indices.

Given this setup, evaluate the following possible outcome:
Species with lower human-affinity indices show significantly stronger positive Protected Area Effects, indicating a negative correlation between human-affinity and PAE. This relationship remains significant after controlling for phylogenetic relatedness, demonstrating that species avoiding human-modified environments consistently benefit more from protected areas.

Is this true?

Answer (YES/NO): NO